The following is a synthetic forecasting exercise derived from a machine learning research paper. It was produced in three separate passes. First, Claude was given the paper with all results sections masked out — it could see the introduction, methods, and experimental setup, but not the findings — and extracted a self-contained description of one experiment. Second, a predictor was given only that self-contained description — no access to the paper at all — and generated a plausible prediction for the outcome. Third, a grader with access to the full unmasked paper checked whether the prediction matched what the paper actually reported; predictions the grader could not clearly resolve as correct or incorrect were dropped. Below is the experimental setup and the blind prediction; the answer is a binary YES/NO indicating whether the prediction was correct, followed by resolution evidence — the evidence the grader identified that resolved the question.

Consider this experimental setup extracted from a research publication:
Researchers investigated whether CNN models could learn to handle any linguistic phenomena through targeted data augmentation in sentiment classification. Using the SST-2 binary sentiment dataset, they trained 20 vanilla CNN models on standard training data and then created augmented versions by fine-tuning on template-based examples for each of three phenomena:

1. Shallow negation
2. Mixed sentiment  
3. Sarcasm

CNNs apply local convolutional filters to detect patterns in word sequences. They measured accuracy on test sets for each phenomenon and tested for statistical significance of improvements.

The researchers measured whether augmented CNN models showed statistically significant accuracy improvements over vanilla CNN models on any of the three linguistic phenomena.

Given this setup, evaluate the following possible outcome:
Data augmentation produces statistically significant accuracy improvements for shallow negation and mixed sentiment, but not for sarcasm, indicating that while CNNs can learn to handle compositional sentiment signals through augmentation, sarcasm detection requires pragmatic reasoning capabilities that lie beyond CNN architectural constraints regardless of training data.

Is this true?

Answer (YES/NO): NO